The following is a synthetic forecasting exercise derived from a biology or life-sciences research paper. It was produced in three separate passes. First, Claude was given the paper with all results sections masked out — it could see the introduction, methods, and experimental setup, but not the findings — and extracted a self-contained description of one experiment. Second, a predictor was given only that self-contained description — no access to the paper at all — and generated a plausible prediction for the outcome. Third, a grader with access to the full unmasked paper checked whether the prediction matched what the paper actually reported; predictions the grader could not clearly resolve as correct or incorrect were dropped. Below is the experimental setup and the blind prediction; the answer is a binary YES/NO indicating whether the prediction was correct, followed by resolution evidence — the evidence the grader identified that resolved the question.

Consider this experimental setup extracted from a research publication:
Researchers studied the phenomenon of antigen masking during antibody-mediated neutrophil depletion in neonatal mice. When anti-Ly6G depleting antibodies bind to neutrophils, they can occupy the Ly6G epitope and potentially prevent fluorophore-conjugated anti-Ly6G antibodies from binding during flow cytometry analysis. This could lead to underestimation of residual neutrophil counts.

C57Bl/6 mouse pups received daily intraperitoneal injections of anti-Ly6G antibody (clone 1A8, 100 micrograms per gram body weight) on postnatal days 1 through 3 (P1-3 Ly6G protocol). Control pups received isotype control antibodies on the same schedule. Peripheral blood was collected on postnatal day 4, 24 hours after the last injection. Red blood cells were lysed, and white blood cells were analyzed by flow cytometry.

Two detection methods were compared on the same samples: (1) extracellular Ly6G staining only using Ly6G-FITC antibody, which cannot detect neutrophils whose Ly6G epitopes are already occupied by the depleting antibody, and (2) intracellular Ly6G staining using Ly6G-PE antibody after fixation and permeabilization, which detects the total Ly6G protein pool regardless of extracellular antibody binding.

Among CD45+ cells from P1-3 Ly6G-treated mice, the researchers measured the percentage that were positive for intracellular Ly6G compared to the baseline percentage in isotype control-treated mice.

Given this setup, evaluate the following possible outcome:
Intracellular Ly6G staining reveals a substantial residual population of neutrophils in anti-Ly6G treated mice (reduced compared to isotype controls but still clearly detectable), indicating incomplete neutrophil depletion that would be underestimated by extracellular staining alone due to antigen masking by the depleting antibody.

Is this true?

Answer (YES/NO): YES